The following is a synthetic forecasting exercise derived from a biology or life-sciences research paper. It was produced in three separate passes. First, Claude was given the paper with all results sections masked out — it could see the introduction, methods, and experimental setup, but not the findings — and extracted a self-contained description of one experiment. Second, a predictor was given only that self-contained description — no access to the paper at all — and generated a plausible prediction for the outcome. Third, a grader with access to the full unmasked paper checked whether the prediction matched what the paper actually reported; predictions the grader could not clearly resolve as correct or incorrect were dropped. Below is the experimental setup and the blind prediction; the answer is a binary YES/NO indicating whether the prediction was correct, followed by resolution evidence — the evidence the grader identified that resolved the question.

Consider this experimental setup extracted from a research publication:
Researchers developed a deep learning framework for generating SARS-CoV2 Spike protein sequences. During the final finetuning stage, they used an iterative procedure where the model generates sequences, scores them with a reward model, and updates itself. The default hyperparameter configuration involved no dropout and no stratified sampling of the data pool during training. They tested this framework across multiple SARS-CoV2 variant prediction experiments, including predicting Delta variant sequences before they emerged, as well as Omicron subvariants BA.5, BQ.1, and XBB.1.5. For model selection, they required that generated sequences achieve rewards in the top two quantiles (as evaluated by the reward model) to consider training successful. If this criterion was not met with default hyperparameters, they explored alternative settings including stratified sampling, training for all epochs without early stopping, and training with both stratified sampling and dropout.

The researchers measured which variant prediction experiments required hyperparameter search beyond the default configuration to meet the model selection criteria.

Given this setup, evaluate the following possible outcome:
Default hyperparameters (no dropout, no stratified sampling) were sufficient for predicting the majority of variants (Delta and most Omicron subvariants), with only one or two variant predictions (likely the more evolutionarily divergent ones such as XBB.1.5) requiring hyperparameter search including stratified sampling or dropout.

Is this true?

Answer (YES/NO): NO